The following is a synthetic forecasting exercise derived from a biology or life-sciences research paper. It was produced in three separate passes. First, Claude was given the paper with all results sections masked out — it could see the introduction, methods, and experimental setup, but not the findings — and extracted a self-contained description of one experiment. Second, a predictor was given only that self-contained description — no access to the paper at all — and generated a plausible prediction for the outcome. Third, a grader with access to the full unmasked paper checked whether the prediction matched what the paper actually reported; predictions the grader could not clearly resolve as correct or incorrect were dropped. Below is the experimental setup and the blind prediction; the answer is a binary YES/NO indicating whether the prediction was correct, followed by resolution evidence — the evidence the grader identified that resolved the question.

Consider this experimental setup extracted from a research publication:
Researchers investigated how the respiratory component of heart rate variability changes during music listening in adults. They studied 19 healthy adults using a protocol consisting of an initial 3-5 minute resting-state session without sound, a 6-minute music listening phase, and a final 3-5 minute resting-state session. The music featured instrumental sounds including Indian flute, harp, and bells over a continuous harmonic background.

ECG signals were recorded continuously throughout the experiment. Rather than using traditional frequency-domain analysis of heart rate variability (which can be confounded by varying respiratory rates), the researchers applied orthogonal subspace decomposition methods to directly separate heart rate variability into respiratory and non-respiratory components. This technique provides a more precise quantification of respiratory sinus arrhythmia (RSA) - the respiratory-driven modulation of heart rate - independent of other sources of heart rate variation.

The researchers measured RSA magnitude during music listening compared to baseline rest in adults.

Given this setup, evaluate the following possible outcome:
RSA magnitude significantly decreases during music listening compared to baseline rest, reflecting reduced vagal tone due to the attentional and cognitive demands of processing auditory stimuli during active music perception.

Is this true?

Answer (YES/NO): YES